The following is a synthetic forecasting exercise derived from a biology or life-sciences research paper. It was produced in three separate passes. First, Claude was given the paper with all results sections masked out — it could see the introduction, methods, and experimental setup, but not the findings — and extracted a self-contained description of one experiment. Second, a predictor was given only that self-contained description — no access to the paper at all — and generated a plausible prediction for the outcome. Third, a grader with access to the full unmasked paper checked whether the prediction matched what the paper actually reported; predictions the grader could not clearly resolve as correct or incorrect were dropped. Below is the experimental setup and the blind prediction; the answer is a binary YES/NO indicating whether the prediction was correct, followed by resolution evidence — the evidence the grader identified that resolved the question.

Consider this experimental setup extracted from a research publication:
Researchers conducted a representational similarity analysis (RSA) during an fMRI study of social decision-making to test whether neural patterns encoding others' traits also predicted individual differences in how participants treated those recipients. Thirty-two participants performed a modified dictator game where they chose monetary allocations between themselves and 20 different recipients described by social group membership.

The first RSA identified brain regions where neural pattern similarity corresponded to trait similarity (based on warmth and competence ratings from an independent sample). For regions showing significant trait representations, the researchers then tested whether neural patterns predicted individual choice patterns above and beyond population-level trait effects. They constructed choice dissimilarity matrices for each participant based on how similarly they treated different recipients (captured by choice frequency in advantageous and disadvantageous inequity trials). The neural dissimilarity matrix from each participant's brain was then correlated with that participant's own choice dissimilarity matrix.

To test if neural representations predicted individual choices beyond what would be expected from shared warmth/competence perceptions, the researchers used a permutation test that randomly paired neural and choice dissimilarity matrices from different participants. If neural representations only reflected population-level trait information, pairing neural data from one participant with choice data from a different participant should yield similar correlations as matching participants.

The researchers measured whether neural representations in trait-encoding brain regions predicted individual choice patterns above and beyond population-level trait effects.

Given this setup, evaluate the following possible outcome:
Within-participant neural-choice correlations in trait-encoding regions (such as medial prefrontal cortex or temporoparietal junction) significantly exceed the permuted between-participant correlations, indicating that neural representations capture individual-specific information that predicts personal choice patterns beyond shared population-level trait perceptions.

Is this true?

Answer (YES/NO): NO